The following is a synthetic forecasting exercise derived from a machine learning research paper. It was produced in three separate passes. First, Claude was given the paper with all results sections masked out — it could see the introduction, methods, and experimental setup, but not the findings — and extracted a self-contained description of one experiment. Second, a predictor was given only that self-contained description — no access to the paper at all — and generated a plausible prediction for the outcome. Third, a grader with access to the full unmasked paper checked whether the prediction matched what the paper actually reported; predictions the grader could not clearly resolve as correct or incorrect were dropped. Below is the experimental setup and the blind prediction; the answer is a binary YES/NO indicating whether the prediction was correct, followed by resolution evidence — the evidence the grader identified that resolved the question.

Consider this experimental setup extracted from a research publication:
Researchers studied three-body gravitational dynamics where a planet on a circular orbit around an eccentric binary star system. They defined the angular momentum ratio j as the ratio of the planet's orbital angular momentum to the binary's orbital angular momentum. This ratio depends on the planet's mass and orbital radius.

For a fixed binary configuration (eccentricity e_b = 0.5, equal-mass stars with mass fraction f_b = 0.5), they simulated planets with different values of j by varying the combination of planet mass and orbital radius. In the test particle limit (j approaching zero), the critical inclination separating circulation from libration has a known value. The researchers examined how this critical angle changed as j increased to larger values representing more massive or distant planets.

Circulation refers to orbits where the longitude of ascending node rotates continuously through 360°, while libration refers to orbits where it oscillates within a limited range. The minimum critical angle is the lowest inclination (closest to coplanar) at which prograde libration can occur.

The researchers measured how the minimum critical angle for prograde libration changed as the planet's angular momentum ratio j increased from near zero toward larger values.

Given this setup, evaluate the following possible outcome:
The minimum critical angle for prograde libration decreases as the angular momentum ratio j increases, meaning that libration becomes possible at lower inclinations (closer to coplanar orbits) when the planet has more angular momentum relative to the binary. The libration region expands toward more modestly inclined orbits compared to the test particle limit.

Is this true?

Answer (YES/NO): NO